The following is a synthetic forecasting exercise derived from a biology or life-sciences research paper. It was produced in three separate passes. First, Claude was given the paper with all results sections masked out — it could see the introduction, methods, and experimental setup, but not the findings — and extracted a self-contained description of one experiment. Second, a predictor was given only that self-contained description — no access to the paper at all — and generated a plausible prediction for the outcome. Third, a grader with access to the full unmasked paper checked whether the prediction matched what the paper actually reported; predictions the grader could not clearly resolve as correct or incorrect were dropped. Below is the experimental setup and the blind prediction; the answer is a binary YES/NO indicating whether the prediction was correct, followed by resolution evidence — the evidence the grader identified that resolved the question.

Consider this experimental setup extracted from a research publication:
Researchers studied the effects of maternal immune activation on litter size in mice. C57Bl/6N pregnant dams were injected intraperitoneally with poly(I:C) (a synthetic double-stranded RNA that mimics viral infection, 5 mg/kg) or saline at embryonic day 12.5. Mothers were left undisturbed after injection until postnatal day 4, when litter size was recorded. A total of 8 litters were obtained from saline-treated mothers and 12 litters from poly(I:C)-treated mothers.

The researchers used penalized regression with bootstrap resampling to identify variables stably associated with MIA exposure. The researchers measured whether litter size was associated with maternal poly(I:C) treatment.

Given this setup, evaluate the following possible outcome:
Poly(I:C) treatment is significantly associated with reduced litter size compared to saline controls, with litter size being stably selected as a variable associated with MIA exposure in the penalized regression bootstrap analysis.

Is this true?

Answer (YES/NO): YES